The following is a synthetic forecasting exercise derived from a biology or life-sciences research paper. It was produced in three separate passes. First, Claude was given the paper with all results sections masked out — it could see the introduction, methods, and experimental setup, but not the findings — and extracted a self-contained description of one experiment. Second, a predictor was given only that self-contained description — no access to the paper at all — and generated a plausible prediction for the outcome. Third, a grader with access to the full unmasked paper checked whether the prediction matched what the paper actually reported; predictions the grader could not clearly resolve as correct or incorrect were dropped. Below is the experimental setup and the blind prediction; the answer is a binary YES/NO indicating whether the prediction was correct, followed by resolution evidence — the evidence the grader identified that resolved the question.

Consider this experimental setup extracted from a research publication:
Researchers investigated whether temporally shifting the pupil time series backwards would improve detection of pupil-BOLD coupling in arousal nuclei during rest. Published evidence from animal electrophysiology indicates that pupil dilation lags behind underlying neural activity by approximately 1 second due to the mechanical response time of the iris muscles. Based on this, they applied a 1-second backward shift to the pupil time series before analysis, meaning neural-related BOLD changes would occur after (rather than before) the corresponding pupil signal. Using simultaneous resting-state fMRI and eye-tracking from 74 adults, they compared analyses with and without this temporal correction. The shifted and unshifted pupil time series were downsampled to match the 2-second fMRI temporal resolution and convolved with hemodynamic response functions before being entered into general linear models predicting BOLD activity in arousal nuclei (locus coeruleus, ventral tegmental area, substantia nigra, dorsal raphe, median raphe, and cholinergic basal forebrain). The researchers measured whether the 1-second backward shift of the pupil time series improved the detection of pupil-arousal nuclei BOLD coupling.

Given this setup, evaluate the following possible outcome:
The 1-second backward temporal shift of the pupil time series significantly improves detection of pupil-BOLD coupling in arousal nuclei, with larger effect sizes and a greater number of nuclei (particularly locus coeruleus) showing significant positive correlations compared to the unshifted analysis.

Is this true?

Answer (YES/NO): NO